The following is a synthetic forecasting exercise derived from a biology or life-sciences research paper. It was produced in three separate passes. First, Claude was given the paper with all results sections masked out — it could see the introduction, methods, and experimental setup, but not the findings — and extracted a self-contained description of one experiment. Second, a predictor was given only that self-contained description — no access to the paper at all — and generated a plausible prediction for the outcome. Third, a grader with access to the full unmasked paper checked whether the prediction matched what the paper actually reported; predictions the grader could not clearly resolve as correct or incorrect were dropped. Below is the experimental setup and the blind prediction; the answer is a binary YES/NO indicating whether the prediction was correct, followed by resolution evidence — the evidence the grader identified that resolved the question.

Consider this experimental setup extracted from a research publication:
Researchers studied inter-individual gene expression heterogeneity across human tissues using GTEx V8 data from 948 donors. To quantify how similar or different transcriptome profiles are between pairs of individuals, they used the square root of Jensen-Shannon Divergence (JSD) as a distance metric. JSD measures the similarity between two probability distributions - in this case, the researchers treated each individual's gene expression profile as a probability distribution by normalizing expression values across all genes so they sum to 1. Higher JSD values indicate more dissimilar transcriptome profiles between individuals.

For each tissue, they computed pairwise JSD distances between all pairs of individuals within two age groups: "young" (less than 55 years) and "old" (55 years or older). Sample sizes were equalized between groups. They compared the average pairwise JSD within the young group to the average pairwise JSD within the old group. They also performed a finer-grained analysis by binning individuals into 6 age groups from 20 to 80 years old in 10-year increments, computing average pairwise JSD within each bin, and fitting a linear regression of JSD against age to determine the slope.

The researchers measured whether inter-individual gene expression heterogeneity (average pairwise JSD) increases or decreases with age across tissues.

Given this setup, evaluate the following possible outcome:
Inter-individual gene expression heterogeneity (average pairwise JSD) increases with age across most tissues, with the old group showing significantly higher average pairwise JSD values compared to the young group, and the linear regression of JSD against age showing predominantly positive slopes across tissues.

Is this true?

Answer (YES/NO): NO